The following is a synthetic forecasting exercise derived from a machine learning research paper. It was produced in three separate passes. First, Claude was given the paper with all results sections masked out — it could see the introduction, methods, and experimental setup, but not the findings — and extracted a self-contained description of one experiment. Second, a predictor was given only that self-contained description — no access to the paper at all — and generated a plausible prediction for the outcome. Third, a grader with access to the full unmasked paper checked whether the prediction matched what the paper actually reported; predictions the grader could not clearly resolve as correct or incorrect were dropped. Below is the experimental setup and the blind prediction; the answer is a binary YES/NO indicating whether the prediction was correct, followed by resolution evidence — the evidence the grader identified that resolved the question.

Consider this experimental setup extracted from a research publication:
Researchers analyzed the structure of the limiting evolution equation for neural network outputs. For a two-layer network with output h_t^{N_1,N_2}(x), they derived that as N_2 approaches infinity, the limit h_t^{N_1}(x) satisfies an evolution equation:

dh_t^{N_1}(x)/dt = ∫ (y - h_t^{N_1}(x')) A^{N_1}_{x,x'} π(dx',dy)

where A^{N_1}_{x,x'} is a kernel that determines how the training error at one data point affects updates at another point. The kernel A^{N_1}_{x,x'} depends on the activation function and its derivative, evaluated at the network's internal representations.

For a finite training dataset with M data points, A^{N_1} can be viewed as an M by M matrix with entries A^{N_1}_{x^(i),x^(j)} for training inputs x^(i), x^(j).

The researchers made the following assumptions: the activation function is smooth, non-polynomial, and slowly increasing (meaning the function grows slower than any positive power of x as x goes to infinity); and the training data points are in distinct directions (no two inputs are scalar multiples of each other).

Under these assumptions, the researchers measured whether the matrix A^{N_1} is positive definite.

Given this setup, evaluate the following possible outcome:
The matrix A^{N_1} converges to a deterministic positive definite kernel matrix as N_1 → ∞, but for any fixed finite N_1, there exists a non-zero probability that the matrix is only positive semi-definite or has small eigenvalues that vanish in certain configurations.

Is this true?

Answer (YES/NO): NO